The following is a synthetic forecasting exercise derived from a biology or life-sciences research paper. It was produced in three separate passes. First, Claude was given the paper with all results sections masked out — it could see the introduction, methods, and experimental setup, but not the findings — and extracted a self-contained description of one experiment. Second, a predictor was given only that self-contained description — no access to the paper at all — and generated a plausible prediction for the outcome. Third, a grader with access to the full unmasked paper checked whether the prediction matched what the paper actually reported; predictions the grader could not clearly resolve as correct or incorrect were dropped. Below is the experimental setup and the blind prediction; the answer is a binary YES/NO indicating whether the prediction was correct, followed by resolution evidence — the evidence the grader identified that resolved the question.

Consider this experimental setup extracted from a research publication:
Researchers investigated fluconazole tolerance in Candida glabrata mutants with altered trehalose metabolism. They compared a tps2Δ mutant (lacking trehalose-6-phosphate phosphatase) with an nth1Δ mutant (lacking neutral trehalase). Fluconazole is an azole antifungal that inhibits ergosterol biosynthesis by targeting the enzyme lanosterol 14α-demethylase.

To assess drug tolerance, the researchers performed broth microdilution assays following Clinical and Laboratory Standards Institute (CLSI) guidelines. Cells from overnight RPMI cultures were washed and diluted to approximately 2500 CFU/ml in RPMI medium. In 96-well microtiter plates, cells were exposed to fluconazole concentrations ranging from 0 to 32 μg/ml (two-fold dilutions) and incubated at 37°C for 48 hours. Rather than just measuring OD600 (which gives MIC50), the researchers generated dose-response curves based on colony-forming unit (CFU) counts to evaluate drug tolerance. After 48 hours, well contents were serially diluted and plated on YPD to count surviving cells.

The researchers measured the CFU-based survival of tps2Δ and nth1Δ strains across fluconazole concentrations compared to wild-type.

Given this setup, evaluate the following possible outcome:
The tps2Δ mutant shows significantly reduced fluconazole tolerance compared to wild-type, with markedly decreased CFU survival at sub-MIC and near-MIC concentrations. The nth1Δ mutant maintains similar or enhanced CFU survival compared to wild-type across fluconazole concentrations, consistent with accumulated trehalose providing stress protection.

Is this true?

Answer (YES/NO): NO